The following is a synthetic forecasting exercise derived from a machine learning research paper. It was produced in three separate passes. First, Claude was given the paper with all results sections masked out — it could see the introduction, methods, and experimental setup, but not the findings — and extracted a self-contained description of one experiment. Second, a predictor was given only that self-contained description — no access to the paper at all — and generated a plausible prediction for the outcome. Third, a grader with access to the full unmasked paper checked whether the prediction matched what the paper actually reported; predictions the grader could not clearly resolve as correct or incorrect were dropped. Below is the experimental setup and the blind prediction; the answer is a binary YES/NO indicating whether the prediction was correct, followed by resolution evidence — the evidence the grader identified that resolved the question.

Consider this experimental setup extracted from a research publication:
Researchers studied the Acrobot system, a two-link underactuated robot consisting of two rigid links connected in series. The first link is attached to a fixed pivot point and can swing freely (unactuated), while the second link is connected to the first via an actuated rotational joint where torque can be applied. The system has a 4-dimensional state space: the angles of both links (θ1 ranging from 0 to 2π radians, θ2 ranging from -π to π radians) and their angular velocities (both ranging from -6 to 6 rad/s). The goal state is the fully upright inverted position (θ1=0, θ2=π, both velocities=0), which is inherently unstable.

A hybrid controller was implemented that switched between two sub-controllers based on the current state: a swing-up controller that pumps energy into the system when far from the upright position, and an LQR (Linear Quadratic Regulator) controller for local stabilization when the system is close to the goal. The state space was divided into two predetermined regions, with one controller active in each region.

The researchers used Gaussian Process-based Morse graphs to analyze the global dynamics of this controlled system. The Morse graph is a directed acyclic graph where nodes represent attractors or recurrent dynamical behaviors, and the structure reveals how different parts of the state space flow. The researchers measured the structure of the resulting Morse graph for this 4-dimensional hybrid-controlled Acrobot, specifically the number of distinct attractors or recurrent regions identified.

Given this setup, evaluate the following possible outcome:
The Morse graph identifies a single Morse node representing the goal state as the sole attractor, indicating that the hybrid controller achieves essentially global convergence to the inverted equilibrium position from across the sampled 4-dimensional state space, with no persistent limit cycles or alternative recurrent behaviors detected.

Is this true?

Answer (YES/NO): YES